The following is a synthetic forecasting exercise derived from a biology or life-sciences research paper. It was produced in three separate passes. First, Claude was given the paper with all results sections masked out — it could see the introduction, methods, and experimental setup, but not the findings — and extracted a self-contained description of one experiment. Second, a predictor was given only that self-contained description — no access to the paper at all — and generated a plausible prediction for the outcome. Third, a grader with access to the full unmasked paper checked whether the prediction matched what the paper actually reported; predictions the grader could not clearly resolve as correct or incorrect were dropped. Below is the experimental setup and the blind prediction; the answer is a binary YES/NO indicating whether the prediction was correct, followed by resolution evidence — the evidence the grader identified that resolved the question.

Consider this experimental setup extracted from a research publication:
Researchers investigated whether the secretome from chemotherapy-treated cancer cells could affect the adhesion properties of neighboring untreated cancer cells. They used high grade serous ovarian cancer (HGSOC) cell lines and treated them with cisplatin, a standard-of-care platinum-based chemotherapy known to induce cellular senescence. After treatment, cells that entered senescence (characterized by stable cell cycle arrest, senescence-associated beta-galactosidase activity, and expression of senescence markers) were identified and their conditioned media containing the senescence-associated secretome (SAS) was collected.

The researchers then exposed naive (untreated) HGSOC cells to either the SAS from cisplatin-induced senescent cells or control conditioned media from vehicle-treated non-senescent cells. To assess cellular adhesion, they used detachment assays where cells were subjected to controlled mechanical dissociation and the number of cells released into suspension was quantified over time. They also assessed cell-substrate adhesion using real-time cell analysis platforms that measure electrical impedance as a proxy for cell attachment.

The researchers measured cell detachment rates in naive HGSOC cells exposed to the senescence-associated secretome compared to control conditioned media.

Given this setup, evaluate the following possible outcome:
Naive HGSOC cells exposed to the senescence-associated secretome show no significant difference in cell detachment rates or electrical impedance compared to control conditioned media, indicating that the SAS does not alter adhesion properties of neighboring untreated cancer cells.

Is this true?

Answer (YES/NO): NO